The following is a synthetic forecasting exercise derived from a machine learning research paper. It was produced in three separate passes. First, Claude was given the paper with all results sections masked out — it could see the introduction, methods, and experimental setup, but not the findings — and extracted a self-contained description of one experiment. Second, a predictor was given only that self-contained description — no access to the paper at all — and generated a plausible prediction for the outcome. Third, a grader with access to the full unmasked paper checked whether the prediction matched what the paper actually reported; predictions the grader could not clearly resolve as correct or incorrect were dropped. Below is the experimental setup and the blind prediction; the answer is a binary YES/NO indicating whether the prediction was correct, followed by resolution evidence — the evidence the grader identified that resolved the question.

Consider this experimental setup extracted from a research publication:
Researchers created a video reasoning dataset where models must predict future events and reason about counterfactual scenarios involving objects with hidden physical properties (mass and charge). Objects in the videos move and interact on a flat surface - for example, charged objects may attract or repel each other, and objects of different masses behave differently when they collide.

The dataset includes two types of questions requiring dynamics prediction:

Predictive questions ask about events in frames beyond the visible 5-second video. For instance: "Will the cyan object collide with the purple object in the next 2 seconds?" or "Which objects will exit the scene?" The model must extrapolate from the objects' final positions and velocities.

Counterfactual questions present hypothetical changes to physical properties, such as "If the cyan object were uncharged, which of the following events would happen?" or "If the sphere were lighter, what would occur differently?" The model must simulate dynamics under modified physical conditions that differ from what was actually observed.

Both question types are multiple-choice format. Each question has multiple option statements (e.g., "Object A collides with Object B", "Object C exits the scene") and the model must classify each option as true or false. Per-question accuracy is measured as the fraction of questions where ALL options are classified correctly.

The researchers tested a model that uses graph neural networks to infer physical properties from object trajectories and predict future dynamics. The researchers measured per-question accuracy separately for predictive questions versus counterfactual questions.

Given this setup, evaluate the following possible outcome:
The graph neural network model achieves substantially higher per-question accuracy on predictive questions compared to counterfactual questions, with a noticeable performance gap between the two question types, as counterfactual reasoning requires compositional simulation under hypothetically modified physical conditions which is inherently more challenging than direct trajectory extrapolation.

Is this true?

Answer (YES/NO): YES